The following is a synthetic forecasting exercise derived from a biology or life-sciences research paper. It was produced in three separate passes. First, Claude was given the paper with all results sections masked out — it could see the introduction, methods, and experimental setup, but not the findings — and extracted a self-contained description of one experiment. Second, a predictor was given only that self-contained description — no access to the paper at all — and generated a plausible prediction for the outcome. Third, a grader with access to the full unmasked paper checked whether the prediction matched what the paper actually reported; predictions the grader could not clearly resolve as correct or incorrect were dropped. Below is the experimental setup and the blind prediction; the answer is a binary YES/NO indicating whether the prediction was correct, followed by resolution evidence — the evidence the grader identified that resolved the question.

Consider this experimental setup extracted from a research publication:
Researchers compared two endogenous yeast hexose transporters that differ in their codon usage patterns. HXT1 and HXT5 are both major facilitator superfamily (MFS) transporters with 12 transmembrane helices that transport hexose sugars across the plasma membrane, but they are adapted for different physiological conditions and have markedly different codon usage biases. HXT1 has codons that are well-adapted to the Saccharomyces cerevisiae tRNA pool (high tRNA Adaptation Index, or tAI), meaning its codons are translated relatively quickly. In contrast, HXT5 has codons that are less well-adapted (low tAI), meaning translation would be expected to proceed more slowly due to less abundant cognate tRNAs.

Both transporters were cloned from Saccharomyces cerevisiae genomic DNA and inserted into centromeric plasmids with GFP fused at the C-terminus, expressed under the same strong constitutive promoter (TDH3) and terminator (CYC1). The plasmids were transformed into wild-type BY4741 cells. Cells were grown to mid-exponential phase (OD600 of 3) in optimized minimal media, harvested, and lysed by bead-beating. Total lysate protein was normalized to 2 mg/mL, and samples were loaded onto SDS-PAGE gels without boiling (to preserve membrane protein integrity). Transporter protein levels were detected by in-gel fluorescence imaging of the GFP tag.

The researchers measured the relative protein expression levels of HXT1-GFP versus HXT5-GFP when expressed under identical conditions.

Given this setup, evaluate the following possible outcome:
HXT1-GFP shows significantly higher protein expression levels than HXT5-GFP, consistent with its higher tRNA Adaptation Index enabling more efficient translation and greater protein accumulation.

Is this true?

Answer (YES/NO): YES